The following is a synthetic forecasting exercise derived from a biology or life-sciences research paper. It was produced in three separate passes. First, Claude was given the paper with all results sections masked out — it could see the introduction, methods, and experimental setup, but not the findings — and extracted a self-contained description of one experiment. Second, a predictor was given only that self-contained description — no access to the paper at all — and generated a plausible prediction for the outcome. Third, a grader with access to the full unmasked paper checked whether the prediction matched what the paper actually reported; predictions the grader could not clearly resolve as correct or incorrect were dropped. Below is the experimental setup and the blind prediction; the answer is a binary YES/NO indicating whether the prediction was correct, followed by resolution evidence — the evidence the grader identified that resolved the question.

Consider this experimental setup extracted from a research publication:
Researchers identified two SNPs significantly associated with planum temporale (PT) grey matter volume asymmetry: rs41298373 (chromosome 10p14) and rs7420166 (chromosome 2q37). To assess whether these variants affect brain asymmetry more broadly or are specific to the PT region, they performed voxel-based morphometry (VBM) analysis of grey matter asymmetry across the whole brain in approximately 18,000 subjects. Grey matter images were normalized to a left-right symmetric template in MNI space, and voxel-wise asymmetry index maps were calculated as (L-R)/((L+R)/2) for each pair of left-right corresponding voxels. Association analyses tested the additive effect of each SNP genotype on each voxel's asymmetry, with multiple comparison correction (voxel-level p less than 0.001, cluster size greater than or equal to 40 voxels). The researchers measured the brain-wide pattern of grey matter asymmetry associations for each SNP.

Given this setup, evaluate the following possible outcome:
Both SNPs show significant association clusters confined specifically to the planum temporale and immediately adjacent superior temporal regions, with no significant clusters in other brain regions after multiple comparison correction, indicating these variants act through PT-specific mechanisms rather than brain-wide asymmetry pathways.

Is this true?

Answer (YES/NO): NO